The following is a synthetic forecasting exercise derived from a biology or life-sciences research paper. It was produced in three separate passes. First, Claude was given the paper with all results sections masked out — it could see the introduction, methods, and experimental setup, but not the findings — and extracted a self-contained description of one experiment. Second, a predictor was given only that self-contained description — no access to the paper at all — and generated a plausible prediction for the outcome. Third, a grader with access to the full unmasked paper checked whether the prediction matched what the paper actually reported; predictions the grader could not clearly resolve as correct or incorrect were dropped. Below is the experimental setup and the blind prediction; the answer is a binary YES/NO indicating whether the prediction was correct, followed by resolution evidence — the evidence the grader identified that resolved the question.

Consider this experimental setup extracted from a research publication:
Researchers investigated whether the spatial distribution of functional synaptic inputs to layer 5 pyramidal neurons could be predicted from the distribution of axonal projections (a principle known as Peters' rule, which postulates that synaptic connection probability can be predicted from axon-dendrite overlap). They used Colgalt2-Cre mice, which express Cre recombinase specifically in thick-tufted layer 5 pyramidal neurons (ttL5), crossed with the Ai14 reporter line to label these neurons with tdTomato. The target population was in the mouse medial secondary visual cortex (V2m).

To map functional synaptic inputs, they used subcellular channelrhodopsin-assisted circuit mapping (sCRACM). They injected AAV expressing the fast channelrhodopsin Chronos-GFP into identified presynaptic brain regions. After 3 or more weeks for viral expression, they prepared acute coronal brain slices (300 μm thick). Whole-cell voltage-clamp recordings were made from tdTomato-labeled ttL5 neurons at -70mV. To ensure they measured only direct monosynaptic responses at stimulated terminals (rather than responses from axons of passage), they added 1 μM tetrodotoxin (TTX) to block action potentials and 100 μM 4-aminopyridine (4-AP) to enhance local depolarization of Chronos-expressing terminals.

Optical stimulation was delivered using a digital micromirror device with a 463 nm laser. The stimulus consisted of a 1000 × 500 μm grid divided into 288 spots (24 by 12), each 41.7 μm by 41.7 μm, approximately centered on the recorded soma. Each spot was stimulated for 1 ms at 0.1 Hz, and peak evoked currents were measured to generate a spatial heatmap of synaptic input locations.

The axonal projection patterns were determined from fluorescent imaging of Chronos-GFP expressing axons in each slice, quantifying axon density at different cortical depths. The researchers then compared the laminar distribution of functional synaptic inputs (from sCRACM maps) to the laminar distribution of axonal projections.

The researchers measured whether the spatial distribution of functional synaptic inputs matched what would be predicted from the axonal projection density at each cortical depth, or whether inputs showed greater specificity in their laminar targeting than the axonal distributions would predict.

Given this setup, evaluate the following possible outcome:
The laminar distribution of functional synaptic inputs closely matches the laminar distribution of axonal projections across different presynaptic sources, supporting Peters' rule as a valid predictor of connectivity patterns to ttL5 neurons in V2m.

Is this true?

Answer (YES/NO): NO